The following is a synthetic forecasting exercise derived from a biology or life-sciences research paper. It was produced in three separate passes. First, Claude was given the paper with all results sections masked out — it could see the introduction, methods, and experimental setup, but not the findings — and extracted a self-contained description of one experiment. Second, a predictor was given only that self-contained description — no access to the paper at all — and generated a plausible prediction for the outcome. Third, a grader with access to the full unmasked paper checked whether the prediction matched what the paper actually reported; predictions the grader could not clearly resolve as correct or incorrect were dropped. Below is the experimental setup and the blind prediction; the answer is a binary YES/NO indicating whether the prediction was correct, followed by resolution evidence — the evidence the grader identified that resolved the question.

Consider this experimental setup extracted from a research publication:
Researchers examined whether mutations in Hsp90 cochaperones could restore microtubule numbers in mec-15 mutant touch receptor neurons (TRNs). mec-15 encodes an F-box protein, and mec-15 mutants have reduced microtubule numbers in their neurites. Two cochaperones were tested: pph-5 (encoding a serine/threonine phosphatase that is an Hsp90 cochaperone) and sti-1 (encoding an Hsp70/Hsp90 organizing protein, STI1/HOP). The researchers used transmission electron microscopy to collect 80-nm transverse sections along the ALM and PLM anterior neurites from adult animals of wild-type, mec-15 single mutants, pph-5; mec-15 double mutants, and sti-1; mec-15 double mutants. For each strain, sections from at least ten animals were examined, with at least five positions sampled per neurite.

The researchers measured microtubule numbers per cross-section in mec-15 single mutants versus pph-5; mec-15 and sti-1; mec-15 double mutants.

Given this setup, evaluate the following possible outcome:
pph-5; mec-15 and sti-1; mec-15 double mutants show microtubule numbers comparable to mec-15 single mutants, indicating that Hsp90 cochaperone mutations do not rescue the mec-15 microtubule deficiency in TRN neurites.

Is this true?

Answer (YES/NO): NO